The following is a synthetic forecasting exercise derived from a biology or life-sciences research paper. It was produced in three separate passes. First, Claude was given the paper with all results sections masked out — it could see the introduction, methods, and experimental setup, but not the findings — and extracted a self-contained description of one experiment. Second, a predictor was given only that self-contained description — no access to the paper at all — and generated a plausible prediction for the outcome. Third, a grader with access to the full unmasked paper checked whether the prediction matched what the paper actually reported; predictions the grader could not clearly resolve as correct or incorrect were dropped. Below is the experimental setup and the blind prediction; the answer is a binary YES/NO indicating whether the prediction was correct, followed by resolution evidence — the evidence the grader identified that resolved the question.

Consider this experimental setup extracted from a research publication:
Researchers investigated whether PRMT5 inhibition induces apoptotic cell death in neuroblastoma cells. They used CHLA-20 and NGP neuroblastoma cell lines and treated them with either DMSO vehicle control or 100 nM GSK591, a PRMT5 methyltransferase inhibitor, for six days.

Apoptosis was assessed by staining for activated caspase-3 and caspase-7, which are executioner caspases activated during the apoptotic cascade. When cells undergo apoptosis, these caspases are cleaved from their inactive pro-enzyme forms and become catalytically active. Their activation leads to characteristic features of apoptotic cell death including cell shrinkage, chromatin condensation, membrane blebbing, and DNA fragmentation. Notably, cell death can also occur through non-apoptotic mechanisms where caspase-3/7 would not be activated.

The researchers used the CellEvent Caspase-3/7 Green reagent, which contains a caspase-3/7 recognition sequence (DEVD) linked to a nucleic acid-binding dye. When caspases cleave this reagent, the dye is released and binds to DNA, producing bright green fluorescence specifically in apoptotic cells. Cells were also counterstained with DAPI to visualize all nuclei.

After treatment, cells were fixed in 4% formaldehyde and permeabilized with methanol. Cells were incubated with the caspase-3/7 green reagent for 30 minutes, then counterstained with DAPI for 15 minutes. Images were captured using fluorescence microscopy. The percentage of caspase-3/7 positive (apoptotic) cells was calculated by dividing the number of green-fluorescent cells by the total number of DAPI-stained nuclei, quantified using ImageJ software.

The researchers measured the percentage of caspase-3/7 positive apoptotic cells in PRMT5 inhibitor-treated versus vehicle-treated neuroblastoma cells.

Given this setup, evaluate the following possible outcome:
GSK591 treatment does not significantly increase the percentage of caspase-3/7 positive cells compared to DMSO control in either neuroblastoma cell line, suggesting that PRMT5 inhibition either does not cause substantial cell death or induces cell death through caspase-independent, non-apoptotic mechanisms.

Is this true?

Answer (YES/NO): NO